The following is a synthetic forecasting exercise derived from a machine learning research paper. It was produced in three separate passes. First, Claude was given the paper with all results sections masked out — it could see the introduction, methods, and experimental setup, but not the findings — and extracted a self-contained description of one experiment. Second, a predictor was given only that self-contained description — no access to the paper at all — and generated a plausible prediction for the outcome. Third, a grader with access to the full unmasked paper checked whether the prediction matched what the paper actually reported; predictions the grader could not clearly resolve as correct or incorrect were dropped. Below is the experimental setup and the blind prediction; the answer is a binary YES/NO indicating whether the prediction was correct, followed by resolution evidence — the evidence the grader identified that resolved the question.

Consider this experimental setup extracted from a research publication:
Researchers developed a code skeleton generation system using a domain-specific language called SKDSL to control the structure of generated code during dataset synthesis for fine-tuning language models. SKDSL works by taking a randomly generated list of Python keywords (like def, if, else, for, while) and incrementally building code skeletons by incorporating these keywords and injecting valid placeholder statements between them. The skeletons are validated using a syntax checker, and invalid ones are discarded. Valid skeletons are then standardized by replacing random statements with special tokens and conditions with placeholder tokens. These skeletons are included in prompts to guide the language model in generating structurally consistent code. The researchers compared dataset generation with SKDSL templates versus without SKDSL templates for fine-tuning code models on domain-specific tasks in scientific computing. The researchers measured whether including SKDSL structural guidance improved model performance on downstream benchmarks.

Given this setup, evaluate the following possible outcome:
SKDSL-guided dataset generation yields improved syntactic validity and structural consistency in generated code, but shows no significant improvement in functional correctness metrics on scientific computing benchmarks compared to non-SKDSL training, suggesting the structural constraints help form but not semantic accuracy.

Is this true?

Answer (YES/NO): NO